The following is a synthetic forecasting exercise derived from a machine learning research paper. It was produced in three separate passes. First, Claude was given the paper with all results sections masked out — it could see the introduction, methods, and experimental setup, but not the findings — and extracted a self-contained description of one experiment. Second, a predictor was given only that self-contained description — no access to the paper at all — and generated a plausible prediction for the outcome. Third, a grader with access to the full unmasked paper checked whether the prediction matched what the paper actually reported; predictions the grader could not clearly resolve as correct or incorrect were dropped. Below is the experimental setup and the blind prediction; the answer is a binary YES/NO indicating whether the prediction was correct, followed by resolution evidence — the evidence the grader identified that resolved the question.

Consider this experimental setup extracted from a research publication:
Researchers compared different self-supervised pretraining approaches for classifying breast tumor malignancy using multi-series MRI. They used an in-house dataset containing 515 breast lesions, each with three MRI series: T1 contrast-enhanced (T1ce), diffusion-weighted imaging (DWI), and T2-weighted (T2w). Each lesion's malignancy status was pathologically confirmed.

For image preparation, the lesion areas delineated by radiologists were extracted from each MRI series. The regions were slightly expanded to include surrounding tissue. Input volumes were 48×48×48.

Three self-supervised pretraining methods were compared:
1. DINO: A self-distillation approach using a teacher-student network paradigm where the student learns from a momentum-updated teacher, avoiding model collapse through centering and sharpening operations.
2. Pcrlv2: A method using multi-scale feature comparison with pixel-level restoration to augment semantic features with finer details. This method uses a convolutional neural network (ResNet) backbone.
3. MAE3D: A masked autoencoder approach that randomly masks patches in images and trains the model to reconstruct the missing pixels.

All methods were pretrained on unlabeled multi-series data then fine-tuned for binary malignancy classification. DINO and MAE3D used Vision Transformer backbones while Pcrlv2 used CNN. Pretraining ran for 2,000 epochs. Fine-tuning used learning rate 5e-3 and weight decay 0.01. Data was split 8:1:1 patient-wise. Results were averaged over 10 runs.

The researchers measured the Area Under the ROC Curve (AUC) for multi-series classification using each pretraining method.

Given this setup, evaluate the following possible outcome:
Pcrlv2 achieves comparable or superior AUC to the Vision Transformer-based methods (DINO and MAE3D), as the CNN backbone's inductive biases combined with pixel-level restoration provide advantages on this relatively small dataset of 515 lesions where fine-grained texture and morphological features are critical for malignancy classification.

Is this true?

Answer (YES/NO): NO